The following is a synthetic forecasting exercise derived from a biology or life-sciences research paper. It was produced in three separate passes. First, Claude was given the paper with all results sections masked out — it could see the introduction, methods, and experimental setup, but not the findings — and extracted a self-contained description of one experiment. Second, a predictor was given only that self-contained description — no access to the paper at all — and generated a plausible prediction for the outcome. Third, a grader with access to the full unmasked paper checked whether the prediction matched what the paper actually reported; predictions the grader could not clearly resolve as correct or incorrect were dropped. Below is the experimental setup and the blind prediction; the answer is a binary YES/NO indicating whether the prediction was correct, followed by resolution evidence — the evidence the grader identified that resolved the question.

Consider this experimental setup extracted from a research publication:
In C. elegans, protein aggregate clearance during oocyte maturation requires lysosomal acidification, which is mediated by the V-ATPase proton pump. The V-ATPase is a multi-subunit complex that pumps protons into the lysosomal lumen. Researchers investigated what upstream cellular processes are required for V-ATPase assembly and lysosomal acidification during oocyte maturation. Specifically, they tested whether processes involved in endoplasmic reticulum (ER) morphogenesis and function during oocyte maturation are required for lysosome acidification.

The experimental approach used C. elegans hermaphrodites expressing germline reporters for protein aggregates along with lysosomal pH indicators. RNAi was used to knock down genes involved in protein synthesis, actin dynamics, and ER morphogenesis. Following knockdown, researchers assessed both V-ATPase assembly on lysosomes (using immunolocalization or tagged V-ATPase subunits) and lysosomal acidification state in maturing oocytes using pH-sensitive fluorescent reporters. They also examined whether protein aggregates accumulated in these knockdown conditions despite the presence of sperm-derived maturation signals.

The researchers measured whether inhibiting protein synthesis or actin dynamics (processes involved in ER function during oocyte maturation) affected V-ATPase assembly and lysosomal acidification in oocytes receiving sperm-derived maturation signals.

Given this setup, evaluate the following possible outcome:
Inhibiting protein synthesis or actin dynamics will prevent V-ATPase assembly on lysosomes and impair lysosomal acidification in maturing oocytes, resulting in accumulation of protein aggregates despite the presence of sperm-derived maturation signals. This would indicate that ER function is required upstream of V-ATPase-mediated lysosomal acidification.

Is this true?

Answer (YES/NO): YES